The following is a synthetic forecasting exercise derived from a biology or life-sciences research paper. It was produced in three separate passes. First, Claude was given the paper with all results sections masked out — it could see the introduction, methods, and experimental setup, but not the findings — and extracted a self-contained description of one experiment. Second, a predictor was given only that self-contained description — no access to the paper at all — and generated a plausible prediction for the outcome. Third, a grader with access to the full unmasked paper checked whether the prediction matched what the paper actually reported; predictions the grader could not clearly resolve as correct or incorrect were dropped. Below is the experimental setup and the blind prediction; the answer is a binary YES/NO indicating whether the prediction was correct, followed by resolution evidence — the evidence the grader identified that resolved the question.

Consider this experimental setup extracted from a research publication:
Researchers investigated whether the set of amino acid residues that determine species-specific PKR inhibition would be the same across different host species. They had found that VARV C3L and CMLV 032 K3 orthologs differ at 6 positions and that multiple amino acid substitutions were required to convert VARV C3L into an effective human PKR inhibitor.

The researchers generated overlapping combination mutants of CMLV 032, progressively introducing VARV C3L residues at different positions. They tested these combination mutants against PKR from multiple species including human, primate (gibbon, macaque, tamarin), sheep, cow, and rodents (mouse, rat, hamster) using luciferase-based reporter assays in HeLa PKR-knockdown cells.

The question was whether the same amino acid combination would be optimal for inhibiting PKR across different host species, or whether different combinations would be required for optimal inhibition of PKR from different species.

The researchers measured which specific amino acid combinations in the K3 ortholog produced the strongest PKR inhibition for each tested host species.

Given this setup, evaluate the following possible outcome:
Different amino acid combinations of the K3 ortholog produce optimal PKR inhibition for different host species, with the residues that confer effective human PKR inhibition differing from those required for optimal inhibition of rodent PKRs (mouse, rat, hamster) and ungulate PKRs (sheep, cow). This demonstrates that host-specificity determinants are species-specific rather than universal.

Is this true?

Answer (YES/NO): YES